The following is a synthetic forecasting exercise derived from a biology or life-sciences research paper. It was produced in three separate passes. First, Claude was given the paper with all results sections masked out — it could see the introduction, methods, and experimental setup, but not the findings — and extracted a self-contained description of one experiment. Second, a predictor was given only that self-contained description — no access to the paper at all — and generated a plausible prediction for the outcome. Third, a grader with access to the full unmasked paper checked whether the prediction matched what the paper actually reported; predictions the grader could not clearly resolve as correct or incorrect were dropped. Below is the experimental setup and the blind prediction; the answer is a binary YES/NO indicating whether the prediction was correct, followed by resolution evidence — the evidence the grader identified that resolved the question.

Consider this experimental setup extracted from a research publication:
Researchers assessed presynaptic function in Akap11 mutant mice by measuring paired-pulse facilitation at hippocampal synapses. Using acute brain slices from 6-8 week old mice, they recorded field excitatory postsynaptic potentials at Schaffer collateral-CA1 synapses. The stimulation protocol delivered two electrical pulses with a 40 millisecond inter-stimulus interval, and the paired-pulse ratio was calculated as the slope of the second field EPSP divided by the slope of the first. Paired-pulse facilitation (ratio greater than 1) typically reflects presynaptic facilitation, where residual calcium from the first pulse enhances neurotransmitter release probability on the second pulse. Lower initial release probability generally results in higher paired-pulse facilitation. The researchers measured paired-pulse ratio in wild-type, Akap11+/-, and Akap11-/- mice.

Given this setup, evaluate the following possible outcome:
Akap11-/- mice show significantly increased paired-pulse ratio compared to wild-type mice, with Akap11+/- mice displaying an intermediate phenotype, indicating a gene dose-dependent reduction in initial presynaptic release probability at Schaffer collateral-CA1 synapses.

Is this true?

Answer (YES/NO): NO